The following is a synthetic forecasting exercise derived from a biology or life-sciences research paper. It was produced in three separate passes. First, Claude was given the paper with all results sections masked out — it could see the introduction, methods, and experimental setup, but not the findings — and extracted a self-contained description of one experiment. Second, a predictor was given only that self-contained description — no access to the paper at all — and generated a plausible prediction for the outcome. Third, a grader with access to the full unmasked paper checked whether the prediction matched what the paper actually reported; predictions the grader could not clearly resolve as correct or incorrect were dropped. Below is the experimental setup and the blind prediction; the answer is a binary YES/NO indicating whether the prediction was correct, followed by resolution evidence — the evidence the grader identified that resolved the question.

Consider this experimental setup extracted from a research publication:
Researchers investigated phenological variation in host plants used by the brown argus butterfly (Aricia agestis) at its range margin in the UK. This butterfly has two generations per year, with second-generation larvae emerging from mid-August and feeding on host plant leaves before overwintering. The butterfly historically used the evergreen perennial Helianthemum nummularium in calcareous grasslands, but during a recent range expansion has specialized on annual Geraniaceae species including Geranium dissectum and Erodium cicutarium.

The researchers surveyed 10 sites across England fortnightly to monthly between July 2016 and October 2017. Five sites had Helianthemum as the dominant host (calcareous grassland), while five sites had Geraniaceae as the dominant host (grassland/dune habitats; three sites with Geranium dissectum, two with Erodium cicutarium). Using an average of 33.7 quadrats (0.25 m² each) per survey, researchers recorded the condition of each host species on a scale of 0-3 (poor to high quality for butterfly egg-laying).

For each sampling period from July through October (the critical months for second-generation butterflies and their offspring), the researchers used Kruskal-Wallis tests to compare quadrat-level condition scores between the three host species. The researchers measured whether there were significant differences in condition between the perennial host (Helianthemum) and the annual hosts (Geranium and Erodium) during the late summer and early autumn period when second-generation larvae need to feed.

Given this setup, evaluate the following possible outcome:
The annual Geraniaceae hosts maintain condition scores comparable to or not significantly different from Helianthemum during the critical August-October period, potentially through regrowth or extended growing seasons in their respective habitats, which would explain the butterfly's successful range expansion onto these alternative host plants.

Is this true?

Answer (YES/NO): NO